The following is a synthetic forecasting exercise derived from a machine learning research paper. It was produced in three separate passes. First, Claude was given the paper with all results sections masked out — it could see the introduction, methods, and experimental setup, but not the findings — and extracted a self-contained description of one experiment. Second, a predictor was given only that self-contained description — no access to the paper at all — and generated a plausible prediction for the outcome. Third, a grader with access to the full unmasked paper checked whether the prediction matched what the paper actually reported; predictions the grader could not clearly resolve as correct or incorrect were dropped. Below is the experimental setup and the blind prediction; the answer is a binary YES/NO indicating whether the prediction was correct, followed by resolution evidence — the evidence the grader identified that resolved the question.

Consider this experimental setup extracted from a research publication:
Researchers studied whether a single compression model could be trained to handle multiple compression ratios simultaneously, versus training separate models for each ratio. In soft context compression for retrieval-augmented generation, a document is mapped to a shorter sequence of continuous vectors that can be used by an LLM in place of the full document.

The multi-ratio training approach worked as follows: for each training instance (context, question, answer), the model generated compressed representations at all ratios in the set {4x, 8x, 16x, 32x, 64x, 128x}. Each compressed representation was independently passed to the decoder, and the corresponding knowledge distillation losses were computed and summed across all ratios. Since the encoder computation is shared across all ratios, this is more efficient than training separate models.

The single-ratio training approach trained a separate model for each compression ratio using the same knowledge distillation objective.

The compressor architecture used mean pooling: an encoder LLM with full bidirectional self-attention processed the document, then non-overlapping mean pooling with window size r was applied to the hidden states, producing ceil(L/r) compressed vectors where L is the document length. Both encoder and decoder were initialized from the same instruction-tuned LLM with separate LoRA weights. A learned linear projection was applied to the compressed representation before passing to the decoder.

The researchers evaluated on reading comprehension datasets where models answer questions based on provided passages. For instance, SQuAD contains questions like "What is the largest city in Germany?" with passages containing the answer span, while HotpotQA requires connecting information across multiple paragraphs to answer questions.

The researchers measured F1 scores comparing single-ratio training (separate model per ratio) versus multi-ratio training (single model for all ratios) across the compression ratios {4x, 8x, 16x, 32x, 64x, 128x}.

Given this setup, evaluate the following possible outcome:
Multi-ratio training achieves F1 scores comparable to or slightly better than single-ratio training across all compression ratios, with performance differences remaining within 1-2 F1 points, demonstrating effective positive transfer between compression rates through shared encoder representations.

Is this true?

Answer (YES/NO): NO